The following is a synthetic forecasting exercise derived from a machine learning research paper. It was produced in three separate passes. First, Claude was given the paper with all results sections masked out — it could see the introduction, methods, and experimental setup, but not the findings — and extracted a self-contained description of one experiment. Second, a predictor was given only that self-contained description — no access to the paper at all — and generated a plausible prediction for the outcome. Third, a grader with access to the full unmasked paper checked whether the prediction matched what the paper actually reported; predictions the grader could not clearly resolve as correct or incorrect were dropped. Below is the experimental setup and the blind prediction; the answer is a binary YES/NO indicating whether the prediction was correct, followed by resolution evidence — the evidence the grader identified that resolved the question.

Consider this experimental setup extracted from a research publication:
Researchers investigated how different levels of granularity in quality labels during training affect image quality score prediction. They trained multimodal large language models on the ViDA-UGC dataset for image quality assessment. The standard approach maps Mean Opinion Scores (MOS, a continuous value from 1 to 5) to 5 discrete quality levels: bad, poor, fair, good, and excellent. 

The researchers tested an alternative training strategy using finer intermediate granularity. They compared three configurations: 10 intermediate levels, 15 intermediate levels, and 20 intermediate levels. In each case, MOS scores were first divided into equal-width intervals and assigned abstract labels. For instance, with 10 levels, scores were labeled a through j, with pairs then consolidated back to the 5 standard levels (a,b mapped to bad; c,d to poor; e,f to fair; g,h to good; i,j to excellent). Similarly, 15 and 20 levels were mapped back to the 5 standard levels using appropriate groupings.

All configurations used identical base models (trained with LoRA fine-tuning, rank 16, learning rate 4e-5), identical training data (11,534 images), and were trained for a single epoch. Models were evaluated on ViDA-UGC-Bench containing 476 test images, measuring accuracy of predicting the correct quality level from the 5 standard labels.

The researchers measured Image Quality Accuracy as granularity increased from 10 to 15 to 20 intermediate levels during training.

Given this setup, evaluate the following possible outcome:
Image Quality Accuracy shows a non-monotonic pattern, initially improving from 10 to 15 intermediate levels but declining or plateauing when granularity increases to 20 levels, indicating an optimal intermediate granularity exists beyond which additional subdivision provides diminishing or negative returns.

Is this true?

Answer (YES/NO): NO